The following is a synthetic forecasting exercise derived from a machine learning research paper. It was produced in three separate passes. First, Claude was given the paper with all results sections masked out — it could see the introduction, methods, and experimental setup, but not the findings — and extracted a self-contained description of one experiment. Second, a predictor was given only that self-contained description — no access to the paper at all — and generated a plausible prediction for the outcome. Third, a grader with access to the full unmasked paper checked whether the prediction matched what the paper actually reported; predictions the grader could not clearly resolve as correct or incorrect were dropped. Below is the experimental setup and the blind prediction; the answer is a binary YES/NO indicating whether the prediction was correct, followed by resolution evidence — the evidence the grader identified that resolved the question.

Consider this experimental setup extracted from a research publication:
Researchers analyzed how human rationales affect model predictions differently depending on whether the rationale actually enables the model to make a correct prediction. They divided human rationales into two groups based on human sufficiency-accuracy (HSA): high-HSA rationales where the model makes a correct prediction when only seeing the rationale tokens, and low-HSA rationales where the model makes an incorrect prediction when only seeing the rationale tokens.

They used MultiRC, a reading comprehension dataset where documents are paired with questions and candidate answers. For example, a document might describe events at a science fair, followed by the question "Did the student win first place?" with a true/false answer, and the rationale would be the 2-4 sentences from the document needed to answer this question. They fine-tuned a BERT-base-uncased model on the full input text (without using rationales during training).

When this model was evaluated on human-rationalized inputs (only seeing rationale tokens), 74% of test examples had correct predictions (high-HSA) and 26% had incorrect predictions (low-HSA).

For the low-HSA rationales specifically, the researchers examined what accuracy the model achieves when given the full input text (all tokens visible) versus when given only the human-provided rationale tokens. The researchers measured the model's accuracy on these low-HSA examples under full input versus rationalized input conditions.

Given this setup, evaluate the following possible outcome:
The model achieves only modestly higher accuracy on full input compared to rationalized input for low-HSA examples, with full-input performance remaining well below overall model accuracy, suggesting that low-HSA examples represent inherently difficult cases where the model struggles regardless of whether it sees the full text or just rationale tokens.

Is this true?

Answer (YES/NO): NO